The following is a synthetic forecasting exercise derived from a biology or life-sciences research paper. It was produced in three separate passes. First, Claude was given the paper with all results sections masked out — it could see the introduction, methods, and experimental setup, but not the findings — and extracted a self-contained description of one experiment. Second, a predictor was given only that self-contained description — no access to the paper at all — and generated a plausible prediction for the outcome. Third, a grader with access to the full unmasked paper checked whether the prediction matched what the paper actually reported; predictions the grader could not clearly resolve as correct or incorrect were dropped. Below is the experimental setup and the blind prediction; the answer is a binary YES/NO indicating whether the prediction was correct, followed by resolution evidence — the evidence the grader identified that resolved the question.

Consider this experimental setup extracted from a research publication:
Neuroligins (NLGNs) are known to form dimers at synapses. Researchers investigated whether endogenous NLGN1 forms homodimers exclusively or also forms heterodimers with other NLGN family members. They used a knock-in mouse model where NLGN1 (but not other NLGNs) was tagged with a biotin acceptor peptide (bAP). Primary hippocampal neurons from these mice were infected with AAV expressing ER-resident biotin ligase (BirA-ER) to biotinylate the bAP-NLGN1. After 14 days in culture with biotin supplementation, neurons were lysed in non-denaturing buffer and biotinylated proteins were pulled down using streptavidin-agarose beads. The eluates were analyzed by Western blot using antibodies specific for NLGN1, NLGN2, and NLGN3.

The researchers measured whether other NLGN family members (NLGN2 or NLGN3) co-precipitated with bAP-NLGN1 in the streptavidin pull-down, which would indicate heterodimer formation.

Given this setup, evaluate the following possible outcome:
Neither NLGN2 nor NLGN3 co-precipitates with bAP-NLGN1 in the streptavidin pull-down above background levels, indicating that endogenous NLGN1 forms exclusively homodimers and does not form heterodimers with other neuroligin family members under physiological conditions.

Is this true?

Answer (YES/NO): NO